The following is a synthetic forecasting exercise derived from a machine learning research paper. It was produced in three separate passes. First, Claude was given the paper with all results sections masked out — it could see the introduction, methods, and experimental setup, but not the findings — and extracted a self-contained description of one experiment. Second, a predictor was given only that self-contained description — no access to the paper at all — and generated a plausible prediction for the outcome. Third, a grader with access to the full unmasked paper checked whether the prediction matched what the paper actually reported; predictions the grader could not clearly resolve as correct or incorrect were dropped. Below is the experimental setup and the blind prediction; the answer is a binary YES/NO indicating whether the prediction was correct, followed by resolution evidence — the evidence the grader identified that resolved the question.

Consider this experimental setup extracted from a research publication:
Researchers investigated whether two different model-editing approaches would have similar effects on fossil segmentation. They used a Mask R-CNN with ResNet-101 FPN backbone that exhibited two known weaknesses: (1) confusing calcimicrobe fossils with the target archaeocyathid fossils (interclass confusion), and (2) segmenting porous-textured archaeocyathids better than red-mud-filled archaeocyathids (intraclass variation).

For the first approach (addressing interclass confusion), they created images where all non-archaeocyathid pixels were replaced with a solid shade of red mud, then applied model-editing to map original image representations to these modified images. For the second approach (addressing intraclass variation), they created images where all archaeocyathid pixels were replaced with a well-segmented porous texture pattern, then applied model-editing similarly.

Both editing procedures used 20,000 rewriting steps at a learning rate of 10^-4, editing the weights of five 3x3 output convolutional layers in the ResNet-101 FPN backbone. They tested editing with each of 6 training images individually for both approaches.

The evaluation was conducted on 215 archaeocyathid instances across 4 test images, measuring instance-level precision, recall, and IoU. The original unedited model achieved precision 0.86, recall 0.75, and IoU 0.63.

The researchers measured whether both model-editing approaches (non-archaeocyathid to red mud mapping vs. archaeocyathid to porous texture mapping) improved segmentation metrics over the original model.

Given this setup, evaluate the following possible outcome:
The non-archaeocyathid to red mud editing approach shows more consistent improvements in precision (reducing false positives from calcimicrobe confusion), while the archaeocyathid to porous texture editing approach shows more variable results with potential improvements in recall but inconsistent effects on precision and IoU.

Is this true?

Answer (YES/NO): NO